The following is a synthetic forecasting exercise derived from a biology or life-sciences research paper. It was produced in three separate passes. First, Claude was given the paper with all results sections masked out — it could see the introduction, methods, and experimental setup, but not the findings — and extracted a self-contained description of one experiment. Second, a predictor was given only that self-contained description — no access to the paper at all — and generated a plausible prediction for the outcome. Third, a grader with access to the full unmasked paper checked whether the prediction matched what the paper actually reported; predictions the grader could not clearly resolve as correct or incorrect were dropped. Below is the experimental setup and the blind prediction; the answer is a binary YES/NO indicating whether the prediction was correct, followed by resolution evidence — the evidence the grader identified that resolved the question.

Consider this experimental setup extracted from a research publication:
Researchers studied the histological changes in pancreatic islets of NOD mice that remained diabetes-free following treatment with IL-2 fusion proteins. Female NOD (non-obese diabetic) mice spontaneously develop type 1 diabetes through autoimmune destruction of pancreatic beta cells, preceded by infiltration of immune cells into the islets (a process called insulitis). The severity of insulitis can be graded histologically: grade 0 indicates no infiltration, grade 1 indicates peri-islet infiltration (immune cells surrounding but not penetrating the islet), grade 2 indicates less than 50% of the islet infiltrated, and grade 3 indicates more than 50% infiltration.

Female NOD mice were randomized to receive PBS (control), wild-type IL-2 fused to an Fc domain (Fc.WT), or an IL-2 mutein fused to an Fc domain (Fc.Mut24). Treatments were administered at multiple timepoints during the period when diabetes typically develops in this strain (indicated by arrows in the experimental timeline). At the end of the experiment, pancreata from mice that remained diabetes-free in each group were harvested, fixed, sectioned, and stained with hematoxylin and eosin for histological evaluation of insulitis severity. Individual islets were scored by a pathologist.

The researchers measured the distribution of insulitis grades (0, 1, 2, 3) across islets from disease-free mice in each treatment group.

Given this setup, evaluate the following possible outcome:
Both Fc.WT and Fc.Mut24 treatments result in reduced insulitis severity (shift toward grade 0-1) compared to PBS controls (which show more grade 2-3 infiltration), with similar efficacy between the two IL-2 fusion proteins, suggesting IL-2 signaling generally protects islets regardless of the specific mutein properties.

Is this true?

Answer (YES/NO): NO